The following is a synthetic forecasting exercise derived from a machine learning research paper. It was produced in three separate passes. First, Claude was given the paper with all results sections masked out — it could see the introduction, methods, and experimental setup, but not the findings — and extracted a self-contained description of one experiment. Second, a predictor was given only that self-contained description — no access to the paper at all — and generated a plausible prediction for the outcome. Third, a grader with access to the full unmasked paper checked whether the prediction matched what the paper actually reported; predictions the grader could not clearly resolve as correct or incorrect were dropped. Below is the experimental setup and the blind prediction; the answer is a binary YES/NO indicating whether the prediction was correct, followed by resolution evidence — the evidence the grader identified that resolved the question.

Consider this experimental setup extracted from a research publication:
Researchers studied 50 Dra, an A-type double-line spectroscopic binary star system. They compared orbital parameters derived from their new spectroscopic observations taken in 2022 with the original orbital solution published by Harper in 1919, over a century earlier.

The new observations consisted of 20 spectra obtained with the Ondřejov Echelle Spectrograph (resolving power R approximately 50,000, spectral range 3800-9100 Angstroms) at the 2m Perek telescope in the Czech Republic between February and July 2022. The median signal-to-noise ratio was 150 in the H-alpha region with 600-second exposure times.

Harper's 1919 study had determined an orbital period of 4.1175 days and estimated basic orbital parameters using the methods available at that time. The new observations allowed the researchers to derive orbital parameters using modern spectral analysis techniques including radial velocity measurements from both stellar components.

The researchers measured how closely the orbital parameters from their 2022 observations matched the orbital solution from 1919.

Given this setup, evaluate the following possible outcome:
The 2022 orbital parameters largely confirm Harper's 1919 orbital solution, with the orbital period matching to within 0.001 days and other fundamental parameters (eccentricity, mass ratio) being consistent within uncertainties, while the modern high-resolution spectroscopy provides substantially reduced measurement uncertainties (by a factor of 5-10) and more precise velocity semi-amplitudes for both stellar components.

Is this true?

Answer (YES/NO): YES